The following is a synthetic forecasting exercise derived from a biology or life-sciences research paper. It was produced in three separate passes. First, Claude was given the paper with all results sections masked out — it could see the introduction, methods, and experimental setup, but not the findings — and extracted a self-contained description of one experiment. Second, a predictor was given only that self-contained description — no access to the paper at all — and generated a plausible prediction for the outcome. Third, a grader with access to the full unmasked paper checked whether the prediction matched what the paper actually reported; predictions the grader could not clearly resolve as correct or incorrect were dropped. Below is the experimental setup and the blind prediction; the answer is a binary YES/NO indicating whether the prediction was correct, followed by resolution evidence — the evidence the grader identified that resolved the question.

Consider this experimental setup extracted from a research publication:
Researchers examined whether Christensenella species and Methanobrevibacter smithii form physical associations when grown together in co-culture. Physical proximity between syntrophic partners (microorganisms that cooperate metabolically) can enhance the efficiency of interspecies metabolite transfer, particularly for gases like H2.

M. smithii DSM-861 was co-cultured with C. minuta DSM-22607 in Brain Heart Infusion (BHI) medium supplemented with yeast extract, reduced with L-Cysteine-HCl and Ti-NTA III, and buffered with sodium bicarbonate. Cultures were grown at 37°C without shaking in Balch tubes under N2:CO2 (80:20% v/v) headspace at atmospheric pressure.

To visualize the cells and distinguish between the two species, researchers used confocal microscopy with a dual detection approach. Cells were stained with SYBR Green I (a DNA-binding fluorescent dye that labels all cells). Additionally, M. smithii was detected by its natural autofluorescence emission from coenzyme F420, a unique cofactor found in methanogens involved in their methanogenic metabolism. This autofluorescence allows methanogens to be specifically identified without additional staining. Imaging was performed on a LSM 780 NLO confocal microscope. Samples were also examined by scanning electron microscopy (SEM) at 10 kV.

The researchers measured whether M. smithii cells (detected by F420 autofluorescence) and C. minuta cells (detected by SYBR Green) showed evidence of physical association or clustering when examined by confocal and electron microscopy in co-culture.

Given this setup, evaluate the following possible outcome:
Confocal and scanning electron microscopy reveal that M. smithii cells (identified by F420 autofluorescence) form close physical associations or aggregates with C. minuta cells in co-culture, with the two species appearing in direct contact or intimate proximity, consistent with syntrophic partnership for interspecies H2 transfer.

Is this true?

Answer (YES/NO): YES